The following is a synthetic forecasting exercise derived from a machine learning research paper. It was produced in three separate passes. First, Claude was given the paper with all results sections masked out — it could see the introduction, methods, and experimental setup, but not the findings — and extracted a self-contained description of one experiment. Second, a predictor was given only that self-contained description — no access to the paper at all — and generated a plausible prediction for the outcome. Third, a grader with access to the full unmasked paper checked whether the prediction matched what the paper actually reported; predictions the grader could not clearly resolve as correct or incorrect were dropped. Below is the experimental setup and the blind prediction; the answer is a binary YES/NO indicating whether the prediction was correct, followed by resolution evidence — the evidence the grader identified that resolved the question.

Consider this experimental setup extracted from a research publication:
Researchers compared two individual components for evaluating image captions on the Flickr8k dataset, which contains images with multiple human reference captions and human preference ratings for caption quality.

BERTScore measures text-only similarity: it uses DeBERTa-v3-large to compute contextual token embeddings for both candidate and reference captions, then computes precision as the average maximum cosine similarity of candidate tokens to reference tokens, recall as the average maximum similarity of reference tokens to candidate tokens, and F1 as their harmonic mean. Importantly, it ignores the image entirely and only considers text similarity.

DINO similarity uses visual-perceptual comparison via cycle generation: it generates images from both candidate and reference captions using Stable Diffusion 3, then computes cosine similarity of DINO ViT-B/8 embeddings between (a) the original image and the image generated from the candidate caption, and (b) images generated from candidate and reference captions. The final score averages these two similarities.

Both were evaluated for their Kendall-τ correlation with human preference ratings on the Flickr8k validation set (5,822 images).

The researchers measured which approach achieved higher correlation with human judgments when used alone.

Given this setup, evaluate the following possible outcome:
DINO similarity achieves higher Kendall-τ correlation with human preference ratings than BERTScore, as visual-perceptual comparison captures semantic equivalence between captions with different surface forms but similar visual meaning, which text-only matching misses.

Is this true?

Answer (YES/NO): YES